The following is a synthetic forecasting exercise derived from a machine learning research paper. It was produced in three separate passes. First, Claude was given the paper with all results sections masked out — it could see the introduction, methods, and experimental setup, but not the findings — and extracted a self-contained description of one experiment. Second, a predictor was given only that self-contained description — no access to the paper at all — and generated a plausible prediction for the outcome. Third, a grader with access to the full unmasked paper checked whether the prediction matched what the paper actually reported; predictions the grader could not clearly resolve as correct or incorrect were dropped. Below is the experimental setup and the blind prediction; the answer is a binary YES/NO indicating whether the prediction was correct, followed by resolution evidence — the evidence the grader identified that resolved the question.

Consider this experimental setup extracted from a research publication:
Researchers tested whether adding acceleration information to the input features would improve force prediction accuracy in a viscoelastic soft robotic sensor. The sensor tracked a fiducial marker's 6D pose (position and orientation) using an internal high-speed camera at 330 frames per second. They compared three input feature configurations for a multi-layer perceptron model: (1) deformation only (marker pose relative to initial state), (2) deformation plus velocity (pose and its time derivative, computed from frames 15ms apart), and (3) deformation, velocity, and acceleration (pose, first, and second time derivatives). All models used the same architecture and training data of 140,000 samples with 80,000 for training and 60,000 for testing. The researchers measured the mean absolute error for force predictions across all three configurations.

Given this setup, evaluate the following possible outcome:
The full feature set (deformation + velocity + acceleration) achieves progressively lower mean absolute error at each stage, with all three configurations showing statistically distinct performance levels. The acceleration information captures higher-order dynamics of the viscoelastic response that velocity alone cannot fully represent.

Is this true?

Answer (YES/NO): NO